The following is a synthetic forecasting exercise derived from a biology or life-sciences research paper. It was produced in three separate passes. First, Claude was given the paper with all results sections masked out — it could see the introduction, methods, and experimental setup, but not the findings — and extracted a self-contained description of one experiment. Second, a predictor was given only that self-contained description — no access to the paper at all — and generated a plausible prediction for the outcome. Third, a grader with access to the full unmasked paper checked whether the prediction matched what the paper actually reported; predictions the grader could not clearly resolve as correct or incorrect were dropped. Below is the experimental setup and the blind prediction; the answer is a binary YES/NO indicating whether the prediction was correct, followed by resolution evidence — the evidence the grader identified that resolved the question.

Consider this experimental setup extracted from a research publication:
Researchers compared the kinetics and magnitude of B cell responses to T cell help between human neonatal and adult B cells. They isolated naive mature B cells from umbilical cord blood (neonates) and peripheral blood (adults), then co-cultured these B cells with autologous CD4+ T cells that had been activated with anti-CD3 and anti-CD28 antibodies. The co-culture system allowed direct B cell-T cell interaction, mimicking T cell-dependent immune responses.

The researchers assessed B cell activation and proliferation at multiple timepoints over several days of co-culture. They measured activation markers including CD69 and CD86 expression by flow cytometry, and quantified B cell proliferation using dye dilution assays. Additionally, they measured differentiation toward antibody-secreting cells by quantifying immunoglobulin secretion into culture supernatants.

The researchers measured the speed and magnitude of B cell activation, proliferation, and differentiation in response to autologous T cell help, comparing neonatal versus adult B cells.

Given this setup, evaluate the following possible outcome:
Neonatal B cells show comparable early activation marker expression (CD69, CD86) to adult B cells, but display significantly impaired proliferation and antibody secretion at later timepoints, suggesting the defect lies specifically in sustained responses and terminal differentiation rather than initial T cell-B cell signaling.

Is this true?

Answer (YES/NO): NO